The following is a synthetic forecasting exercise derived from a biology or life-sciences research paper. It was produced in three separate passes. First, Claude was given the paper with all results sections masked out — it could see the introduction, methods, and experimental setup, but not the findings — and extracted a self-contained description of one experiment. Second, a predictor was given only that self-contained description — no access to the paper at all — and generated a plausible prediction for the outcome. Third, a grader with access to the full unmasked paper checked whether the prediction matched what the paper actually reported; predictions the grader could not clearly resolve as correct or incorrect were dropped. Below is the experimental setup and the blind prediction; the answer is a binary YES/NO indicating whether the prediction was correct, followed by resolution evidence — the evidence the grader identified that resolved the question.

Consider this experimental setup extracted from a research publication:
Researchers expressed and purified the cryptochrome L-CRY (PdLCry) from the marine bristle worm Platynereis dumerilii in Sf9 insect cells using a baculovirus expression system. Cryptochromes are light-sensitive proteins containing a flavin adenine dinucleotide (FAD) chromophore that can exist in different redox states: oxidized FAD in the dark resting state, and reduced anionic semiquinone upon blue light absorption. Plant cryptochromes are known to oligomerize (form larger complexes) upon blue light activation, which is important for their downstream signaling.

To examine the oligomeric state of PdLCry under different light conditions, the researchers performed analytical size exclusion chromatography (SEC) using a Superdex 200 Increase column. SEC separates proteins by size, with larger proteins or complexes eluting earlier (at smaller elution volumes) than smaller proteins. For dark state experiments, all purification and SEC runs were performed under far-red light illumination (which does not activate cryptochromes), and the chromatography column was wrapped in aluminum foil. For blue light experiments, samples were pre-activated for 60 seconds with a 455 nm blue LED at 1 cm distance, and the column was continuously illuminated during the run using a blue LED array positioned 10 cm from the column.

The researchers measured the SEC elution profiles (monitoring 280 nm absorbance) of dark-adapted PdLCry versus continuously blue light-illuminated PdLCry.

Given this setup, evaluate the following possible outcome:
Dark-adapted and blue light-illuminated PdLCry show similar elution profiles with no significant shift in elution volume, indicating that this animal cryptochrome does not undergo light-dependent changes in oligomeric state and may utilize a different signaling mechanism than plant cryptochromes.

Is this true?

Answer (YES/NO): NO